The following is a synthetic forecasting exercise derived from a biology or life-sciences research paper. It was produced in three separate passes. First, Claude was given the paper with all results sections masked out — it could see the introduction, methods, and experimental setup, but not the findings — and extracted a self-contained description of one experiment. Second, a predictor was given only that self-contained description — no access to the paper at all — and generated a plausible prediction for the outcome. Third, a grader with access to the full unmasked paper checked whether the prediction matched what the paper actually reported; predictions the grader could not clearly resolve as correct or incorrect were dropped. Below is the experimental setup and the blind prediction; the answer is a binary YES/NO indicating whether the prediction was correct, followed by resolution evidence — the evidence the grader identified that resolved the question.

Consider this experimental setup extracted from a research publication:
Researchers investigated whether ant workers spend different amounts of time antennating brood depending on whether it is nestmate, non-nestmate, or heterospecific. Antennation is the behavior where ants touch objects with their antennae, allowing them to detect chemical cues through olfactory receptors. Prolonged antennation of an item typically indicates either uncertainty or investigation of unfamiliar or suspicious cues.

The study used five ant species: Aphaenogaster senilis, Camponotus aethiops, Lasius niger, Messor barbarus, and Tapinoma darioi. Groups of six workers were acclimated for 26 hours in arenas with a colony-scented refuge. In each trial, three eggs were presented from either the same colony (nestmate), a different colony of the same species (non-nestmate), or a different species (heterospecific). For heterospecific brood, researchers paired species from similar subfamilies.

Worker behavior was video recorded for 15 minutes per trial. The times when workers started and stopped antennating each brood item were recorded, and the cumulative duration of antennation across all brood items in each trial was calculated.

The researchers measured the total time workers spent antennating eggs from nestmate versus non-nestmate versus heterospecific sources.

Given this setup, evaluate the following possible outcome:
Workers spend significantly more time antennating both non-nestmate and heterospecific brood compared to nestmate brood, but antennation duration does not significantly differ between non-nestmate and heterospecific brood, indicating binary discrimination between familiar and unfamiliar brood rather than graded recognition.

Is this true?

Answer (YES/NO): NO